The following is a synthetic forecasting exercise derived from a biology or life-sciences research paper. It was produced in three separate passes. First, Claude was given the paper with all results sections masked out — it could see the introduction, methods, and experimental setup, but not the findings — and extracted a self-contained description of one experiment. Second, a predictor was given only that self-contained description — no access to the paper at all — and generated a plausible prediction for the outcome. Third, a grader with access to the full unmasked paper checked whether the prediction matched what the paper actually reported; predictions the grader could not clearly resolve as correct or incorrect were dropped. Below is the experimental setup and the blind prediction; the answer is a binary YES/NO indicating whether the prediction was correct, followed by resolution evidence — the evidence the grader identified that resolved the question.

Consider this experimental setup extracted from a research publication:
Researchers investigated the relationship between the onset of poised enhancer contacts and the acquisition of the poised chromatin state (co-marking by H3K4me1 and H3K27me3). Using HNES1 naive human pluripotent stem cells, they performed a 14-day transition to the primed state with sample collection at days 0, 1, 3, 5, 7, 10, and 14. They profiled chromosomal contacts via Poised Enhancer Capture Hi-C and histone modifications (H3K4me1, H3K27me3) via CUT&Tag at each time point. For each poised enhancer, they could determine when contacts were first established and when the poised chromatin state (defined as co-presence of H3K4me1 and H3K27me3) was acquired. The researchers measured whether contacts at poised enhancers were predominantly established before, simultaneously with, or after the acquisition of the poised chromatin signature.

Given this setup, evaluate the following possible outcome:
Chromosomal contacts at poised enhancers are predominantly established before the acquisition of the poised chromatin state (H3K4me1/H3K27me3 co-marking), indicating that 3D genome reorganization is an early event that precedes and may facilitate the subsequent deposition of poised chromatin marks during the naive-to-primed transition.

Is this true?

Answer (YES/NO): NO